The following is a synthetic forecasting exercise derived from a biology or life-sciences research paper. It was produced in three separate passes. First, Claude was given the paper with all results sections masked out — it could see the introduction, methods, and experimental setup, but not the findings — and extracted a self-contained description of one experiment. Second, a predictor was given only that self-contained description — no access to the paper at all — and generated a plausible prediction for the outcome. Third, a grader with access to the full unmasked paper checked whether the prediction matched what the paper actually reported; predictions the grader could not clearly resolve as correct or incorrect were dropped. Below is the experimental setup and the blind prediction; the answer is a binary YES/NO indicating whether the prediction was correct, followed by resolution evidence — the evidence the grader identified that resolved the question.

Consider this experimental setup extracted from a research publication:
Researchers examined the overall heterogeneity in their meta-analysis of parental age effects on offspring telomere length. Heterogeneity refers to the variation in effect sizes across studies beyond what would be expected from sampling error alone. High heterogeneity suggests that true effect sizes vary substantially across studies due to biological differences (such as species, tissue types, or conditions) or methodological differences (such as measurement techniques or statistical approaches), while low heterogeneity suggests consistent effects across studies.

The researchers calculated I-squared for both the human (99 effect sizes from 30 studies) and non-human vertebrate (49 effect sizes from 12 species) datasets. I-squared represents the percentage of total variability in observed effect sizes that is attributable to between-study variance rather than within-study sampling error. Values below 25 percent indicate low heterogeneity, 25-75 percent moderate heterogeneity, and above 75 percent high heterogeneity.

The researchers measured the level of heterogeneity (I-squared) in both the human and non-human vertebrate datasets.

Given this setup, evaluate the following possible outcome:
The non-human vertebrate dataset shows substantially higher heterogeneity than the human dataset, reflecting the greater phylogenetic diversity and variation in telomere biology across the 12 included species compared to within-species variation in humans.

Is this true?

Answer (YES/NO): NO